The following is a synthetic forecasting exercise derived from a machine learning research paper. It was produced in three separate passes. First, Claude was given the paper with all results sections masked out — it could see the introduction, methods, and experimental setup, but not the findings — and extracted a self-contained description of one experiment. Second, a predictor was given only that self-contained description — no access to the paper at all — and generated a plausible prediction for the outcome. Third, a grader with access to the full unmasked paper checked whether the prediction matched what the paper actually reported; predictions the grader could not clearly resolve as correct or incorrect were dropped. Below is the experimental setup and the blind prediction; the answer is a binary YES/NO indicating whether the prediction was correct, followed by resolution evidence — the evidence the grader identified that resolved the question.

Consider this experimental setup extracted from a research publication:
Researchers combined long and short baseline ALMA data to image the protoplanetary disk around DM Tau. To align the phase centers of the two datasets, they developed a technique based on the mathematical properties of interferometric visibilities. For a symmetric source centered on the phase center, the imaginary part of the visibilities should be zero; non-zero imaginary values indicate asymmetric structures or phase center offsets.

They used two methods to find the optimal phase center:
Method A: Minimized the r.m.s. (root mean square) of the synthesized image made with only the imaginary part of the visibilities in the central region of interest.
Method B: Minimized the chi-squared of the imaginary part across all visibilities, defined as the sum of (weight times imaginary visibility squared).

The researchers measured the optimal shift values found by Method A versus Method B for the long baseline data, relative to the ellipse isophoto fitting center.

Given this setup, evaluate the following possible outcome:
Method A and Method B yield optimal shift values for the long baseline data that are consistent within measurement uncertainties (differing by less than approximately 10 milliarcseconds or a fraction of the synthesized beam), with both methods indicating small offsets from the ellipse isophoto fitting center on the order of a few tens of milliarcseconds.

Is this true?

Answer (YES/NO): NO